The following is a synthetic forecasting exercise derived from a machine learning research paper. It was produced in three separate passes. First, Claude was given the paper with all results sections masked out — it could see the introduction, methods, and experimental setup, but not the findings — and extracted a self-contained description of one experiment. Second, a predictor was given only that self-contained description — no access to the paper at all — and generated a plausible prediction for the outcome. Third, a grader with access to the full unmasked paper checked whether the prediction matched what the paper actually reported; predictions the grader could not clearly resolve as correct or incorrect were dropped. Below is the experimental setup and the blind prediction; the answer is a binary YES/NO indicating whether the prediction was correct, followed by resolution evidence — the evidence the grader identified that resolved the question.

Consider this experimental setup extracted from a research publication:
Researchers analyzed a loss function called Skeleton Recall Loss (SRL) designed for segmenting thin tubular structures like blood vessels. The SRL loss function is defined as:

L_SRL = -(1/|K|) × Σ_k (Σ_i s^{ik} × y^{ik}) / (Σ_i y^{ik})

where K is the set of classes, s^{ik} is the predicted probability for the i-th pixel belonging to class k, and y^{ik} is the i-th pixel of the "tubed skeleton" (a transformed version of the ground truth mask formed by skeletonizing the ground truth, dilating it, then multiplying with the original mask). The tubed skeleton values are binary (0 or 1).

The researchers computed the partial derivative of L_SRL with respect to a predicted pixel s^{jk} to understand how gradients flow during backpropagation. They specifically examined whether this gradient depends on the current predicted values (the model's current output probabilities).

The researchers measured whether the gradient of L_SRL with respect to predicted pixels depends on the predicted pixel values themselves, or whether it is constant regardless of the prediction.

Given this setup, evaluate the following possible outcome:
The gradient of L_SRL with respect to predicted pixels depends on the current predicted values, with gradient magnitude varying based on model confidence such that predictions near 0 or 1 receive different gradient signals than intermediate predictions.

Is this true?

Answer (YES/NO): NO